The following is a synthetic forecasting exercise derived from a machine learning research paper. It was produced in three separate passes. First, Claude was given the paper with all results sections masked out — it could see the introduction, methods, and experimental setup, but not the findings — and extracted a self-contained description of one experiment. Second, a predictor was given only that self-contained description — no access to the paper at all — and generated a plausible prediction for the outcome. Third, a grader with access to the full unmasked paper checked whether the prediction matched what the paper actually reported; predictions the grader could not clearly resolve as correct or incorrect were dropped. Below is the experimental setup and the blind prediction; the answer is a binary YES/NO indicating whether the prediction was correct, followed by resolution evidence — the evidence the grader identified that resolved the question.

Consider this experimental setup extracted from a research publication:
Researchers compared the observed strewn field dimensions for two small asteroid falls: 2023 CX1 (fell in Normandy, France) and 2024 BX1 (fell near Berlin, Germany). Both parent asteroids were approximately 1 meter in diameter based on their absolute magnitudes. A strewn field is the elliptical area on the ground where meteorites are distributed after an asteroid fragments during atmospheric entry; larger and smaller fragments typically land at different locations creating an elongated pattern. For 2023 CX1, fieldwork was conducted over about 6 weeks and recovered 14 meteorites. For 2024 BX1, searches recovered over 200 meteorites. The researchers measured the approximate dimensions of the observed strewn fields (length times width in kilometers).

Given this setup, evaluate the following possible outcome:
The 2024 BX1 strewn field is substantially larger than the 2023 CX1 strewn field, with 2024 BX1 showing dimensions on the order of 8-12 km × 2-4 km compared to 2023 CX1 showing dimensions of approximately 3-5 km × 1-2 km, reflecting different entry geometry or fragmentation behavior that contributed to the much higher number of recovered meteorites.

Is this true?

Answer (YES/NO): NO